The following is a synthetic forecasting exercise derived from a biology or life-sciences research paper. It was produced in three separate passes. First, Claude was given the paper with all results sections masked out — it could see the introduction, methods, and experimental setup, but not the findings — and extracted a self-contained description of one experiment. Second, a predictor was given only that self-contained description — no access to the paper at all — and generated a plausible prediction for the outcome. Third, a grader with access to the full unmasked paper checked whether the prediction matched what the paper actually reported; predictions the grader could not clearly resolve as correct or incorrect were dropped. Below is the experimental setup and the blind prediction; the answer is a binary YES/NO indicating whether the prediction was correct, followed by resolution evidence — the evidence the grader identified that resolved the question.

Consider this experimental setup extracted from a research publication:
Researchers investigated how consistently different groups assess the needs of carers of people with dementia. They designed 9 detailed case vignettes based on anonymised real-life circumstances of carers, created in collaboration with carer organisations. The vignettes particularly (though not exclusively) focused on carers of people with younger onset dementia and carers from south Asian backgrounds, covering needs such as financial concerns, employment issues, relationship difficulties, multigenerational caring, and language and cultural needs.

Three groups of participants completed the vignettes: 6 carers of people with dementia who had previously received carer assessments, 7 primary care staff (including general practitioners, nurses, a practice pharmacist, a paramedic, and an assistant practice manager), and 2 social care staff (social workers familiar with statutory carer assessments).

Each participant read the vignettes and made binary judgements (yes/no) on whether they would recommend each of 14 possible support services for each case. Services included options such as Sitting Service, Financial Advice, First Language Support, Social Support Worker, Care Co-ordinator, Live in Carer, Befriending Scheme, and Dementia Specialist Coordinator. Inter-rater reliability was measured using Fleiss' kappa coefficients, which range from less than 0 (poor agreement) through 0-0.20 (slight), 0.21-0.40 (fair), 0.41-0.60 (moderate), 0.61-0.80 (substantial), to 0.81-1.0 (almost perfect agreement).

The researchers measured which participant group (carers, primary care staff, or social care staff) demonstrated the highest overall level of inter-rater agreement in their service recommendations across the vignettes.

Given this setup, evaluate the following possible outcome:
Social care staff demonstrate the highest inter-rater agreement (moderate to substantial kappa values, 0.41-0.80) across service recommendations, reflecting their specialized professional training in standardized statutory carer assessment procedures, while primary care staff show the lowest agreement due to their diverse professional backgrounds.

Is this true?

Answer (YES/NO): NO